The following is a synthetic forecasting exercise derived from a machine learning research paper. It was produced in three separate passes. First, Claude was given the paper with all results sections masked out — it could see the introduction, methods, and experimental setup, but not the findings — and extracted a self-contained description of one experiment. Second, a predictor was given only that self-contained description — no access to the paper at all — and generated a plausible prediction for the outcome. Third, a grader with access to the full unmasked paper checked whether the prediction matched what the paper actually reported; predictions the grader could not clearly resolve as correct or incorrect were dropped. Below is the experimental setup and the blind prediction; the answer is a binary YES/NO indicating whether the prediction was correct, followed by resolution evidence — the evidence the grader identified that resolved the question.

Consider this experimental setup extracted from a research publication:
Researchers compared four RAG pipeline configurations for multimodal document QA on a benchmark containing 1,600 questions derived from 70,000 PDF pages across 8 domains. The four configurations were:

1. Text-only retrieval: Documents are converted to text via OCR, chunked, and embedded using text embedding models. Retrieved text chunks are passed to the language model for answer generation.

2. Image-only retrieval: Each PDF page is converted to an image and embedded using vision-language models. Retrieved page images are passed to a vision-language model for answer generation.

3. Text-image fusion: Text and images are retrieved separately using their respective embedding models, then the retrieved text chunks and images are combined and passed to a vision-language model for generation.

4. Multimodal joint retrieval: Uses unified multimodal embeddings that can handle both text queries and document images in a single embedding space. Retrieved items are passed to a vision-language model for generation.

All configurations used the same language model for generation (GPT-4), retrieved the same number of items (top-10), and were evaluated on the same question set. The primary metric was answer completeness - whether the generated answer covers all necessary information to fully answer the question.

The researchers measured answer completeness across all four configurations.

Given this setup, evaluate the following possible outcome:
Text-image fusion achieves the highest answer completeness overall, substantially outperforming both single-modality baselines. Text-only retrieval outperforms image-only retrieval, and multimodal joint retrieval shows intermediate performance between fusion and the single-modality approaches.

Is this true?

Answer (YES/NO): NO